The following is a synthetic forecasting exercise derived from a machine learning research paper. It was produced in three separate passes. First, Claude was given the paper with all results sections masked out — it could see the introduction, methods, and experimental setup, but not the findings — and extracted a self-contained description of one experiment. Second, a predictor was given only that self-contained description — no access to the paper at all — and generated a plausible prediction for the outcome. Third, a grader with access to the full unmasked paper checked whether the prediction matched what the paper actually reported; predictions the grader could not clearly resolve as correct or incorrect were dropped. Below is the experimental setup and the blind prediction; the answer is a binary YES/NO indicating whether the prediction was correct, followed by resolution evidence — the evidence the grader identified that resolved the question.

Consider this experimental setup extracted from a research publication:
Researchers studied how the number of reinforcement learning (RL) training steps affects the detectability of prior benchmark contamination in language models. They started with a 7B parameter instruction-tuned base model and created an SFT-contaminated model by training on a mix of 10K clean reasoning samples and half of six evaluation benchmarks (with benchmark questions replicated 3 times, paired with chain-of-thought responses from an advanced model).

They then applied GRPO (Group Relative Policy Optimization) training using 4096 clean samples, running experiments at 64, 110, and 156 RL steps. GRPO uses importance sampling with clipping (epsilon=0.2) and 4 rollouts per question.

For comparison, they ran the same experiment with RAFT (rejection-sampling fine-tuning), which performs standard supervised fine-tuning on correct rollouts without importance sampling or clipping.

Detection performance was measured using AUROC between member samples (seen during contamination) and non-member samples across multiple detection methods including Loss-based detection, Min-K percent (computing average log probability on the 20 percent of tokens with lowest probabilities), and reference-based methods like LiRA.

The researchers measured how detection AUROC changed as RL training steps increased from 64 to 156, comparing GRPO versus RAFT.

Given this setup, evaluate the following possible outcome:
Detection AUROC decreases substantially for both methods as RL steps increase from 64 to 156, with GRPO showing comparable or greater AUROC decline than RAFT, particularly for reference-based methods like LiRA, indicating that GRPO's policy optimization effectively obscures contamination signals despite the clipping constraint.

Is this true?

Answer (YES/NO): NO